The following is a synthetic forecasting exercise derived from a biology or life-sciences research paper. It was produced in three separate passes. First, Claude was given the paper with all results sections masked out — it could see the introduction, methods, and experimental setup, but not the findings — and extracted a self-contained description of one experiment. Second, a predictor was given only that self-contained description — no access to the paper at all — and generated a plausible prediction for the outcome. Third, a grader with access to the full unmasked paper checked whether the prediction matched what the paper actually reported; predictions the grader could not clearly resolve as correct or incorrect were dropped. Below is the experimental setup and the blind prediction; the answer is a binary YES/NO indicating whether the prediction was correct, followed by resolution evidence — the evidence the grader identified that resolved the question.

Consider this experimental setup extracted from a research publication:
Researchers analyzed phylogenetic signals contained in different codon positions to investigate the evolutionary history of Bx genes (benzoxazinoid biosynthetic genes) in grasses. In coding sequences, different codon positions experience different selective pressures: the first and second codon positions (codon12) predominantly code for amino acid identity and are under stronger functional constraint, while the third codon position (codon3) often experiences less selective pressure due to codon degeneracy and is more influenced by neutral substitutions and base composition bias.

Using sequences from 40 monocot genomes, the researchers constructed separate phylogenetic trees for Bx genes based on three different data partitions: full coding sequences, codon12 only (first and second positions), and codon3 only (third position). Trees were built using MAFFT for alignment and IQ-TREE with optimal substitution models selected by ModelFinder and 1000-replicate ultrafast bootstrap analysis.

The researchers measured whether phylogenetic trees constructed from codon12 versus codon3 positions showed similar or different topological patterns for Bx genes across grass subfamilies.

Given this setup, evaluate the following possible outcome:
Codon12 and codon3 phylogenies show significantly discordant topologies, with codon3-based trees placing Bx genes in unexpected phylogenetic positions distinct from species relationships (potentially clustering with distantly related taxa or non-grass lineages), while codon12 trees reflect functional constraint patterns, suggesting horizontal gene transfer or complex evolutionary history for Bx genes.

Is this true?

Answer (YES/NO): NO